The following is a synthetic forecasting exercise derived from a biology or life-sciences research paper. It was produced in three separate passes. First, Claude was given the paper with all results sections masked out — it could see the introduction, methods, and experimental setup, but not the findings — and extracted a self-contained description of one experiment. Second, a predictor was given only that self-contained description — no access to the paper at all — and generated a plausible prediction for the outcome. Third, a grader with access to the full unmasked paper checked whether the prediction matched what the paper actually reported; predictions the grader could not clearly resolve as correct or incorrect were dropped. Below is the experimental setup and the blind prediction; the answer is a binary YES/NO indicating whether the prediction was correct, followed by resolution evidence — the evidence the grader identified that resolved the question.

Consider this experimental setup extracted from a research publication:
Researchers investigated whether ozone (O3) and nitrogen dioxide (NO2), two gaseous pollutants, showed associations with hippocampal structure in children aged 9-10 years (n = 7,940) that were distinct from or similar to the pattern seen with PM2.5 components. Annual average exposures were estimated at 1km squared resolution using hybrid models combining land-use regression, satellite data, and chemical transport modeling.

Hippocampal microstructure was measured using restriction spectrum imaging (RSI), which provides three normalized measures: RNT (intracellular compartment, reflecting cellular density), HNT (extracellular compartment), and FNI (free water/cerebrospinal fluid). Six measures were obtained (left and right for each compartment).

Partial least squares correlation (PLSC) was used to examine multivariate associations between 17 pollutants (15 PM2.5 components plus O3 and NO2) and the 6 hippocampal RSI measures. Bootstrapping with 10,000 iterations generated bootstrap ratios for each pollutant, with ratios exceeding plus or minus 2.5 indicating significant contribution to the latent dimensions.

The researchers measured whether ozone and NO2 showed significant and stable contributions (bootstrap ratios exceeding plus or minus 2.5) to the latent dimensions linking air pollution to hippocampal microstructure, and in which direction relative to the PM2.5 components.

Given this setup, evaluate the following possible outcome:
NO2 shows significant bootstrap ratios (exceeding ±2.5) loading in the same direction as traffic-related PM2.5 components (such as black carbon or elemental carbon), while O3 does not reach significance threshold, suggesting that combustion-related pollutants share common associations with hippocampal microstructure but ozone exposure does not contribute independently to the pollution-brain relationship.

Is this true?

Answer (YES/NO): NO